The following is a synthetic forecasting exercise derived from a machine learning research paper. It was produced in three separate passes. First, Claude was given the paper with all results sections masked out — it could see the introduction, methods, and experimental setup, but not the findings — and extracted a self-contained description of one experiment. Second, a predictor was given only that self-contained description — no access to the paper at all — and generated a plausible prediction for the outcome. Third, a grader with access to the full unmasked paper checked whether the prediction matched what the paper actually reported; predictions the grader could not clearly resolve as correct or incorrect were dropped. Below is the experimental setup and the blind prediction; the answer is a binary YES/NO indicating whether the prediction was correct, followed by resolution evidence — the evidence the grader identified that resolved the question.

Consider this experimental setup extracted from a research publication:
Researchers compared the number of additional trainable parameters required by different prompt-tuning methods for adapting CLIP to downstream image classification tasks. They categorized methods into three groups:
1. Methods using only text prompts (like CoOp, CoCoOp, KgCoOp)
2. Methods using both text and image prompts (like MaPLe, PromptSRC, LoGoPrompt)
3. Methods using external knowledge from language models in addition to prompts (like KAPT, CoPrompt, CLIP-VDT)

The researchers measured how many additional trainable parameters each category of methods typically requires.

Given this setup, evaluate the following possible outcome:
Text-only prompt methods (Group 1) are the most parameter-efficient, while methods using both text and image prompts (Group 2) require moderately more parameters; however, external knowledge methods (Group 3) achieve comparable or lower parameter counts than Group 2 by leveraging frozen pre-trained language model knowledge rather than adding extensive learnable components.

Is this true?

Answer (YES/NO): NO